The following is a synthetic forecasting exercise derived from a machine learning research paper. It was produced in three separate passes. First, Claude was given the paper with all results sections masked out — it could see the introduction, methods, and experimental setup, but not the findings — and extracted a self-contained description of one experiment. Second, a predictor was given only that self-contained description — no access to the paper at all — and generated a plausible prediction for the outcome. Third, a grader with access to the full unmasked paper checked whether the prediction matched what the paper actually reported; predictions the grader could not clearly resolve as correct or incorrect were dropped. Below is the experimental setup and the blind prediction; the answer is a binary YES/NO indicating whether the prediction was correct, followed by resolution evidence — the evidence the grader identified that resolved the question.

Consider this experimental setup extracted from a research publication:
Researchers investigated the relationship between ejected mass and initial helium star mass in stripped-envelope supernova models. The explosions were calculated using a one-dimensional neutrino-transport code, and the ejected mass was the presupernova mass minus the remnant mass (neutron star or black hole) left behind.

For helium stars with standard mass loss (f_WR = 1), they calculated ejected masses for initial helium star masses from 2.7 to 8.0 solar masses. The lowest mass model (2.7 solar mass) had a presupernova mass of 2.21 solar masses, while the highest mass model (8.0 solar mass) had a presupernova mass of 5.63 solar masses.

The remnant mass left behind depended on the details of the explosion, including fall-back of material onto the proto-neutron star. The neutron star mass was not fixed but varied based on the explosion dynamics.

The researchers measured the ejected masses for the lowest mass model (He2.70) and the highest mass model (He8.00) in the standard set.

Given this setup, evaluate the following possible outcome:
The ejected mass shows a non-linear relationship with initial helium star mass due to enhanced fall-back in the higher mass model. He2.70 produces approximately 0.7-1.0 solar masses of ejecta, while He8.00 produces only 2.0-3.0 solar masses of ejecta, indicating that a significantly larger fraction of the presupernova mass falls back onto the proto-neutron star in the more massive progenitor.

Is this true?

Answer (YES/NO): NO